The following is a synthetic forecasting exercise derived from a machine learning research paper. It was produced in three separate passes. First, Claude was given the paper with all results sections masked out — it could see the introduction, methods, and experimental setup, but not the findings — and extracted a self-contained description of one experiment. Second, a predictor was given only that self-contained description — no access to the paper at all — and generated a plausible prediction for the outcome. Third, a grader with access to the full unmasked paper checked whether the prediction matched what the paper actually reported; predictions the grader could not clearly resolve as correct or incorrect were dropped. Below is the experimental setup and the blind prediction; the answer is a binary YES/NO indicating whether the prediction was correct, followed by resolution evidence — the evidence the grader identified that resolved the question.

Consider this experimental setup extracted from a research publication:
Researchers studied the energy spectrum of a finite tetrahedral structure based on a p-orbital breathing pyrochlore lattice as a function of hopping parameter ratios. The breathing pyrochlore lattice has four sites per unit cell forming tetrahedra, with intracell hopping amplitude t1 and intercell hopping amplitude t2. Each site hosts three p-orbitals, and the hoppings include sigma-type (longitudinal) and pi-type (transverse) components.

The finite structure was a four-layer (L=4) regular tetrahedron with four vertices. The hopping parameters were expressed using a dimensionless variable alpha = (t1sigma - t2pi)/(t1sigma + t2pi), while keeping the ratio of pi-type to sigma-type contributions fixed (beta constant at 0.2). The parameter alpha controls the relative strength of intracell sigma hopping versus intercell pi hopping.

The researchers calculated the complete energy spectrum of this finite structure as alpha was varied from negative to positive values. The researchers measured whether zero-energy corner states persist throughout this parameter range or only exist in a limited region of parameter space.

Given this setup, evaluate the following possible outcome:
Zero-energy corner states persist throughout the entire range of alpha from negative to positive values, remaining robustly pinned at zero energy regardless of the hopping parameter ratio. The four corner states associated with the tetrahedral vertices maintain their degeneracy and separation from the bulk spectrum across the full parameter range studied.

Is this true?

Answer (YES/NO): NO